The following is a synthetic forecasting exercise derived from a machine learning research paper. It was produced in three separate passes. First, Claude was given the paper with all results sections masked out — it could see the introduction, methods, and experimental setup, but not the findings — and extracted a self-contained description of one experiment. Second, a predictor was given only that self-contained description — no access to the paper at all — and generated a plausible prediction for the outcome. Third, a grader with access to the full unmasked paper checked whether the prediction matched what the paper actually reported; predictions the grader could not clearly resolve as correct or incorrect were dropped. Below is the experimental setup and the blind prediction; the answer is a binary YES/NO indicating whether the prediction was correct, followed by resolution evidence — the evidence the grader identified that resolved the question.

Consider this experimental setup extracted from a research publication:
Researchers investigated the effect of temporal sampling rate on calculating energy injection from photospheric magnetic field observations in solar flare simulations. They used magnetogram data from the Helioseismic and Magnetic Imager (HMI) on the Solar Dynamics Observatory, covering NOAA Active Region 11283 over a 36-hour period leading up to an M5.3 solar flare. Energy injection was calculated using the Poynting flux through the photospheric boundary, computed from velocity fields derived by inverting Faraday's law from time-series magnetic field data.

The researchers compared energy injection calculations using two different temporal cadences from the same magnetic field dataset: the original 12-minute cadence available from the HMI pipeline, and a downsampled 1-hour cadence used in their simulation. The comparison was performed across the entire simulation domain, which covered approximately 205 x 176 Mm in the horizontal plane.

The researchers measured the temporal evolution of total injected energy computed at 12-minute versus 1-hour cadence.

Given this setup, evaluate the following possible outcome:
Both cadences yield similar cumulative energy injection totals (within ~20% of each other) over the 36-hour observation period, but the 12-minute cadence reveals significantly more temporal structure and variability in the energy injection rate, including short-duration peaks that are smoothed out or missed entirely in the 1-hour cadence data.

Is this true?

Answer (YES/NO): NO